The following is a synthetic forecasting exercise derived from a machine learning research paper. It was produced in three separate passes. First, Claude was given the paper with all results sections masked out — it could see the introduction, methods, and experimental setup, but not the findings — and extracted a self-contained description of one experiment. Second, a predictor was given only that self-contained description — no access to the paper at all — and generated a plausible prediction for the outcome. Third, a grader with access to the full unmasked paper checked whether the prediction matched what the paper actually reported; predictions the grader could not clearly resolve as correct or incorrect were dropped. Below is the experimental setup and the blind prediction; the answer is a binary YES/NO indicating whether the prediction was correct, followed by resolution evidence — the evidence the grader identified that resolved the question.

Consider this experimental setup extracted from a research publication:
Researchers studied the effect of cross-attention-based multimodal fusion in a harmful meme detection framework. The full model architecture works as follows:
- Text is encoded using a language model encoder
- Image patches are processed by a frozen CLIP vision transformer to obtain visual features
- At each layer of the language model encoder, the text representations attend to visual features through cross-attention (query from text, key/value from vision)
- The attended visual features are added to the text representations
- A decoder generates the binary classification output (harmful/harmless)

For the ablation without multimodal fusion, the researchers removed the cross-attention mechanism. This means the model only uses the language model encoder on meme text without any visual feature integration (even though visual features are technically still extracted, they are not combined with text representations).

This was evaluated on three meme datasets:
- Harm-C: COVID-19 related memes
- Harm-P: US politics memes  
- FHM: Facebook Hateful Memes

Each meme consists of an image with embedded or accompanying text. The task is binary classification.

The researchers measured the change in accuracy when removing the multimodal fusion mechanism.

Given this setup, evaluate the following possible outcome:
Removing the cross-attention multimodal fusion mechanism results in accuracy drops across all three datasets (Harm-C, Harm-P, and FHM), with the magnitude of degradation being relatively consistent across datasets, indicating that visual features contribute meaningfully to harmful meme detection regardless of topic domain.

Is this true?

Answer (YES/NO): NO